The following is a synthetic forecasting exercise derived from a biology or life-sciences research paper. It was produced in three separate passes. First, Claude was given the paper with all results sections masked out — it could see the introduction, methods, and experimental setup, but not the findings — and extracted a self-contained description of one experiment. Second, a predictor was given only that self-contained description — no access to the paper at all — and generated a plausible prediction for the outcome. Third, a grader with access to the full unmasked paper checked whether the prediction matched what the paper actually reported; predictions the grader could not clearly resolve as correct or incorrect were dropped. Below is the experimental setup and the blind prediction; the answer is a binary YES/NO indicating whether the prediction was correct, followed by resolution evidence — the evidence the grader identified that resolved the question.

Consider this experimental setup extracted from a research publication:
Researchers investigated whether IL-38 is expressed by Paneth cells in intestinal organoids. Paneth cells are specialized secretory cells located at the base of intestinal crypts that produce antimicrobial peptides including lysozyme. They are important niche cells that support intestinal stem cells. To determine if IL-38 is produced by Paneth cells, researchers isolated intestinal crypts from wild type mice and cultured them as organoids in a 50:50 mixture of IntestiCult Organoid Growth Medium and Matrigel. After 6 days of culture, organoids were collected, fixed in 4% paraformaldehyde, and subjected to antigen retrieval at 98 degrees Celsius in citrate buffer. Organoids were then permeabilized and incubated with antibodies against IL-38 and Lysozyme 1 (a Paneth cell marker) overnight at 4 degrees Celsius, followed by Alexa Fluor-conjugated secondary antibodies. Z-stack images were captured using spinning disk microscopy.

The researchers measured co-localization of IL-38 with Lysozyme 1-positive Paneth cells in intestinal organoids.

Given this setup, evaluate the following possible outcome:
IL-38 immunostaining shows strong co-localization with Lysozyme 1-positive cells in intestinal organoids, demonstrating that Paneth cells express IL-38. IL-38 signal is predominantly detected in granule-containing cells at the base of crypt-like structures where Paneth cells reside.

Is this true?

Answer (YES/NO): NO